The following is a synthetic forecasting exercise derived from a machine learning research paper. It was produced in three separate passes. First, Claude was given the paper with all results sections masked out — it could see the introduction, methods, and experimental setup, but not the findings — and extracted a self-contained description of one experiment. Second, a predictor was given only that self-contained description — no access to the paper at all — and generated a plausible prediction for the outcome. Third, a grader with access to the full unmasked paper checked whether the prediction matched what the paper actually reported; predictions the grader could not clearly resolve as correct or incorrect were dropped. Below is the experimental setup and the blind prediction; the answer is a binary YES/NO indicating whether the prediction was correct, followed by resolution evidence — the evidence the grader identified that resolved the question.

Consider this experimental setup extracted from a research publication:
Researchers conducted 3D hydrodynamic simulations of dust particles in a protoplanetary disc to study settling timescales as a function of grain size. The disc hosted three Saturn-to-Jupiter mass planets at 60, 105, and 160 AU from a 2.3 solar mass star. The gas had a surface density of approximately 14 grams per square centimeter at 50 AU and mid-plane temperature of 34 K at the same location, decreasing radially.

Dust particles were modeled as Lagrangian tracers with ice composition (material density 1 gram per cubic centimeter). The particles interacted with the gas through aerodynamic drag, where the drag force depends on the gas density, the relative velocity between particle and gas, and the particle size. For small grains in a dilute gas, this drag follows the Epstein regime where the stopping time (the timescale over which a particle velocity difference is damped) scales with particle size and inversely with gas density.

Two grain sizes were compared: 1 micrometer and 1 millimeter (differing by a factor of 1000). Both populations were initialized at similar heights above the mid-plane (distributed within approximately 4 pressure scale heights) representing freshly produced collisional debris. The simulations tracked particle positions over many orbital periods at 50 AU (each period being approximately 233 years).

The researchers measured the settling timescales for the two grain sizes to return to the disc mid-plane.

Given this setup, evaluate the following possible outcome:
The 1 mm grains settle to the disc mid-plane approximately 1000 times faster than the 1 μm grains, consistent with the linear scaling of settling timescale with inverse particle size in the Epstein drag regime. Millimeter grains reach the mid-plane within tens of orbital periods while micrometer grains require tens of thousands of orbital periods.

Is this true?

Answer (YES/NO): NO